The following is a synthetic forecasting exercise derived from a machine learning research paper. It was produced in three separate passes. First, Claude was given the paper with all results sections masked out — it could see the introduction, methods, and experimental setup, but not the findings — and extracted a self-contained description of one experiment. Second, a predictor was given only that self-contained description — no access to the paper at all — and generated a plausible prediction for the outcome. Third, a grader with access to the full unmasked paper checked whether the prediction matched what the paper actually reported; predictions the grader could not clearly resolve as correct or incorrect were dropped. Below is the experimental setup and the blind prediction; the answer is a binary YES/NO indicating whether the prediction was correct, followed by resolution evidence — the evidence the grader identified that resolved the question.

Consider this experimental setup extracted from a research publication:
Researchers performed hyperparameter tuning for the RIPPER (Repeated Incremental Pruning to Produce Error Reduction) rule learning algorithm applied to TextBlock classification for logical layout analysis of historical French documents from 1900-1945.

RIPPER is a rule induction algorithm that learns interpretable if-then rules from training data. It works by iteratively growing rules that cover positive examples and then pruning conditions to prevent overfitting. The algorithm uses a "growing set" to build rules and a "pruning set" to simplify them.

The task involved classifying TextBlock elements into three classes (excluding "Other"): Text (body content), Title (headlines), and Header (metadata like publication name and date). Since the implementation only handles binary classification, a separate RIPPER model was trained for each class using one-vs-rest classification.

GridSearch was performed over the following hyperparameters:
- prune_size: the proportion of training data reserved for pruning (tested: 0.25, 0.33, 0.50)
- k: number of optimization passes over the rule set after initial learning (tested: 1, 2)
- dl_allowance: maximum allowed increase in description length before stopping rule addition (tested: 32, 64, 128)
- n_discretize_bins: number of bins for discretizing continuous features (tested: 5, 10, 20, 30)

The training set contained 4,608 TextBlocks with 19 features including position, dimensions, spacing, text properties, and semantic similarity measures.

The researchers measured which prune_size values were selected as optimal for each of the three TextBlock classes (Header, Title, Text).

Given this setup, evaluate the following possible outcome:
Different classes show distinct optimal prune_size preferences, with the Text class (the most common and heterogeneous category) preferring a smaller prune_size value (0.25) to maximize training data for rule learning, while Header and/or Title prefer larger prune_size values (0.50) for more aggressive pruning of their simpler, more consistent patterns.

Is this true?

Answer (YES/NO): YES